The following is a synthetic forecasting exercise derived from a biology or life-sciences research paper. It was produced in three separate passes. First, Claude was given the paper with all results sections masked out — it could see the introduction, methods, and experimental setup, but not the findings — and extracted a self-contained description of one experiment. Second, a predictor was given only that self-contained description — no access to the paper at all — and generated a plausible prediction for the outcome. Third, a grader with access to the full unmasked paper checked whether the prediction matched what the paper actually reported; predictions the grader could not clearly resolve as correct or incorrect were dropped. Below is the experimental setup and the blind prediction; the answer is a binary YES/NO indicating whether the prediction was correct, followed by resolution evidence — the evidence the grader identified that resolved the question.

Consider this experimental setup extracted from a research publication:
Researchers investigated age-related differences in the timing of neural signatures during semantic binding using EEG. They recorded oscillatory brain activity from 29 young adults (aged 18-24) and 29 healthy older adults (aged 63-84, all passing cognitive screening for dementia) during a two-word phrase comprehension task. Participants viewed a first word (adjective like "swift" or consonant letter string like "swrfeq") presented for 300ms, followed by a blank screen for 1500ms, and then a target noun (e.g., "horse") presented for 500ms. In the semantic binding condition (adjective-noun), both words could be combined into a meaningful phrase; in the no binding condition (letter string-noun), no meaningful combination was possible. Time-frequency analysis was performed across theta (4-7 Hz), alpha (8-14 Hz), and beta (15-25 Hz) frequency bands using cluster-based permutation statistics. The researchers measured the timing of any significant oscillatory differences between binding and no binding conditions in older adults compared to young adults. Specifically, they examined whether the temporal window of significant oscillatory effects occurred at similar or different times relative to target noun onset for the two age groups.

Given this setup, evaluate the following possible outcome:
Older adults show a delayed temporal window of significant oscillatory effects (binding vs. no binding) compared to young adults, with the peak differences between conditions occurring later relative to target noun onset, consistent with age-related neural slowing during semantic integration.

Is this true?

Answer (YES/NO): YES